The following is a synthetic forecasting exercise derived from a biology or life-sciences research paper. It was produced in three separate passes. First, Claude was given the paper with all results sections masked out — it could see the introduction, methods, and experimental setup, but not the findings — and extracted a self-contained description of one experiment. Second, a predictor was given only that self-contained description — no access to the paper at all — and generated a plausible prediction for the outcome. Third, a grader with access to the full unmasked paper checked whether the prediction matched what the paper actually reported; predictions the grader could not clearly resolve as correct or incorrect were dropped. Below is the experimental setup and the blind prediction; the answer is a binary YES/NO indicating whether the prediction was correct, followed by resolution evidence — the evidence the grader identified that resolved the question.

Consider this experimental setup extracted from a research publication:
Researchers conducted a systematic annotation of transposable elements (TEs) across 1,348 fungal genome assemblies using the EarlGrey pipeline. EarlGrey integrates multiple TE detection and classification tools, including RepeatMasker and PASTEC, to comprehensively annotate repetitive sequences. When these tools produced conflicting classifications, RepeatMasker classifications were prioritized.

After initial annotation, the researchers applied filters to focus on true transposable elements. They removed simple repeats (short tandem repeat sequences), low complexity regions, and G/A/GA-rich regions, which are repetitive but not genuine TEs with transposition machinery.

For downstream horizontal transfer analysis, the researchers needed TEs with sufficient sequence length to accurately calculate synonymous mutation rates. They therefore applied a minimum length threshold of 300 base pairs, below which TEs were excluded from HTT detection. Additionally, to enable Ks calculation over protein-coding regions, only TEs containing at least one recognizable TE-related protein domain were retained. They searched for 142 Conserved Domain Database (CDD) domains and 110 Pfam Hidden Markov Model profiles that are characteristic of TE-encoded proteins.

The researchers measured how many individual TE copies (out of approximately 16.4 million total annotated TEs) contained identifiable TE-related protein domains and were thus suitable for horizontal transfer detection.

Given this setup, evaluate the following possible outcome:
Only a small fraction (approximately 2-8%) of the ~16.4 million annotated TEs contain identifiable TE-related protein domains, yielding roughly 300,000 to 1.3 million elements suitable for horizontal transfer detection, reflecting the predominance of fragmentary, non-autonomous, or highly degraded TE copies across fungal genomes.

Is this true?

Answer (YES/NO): NO